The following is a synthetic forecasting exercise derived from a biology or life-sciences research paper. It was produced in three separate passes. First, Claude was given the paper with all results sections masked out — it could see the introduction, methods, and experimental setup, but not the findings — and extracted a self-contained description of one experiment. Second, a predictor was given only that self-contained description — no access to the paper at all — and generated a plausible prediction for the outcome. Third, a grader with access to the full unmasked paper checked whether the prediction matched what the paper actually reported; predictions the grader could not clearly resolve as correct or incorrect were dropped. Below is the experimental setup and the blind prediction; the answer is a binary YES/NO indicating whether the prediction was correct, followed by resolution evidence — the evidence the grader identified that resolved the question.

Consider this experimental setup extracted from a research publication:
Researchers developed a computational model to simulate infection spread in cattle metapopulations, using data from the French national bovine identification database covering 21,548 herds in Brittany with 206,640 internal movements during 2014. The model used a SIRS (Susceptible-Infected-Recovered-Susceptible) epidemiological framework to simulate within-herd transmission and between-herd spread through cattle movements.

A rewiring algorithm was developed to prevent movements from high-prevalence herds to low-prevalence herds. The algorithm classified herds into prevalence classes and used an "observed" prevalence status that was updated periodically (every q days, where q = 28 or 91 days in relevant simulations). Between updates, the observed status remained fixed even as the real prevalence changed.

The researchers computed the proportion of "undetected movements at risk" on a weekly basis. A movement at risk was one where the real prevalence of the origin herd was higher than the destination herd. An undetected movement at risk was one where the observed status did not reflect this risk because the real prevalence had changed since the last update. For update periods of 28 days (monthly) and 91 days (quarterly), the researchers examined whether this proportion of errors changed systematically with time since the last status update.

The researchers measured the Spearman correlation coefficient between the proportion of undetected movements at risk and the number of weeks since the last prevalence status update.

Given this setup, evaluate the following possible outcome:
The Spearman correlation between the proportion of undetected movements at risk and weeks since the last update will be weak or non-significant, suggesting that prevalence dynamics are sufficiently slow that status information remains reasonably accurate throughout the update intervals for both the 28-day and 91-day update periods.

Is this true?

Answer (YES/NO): NO